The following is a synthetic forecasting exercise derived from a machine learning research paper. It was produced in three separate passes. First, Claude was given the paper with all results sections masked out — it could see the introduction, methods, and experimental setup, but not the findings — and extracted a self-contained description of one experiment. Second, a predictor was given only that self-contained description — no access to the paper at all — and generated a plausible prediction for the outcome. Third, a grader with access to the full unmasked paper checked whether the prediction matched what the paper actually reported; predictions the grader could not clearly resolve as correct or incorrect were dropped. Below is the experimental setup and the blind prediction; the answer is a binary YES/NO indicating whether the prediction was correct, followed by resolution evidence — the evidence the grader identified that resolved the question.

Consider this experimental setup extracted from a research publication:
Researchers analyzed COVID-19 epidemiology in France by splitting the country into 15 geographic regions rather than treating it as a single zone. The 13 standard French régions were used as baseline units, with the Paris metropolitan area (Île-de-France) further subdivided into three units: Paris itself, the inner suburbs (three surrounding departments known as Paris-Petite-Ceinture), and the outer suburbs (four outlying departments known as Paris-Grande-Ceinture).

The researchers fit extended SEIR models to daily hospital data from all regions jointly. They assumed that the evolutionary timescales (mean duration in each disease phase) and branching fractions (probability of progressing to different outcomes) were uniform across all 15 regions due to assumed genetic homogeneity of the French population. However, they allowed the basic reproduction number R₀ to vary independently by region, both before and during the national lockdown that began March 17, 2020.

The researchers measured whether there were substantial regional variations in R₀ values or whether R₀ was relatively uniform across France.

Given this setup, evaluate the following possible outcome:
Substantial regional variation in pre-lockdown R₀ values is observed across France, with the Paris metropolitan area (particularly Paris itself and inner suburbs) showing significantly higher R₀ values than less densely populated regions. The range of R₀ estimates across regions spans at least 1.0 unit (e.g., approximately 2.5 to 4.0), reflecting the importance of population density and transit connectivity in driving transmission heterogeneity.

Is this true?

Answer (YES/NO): NO